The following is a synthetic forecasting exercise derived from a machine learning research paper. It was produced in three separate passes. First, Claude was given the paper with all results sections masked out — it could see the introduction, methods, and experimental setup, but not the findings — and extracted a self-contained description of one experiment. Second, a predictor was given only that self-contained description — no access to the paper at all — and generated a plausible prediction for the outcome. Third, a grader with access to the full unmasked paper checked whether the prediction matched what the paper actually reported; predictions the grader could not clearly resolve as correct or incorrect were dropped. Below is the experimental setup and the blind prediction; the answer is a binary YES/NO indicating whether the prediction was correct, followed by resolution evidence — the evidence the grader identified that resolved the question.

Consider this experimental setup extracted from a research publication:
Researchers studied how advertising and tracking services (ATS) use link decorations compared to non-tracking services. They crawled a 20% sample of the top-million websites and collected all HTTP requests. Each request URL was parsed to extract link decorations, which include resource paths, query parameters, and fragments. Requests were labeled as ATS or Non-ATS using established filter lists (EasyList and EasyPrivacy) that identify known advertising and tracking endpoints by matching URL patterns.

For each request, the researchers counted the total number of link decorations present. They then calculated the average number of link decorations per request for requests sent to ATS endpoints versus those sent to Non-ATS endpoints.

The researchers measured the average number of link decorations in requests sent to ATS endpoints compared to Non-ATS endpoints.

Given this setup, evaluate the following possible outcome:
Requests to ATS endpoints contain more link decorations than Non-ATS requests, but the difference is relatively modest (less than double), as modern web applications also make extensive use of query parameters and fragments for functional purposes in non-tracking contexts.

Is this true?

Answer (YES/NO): YES